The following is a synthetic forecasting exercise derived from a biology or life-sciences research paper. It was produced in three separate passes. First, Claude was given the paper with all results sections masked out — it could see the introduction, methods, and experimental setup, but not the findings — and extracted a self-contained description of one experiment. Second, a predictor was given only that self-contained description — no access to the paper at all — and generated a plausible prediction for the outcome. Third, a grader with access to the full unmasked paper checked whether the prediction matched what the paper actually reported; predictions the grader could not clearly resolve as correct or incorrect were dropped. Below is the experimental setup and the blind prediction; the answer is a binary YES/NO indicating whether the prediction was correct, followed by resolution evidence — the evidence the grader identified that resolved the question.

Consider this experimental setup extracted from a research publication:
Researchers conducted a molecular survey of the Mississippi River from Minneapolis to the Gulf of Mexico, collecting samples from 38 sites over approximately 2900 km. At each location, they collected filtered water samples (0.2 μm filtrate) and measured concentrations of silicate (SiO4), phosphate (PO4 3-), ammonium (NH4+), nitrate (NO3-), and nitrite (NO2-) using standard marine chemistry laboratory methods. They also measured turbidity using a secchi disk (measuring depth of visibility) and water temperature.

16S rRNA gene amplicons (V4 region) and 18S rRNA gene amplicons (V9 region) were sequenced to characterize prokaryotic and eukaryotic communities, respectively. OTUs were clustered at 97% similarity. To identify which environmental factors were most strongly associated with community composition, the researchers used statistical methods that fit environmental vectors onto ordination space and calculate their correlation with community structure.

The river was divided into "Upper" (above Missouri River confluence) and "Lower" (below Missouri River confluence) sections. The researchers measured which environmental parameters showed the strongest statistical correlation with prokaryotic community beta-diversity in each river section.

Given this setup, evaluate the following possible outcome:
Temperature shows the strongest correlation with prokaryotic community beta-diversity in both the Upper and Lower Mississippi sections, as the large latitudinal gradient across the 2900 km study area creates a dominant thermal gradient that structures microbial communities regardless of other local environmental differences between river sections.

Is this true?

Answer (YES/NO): NO